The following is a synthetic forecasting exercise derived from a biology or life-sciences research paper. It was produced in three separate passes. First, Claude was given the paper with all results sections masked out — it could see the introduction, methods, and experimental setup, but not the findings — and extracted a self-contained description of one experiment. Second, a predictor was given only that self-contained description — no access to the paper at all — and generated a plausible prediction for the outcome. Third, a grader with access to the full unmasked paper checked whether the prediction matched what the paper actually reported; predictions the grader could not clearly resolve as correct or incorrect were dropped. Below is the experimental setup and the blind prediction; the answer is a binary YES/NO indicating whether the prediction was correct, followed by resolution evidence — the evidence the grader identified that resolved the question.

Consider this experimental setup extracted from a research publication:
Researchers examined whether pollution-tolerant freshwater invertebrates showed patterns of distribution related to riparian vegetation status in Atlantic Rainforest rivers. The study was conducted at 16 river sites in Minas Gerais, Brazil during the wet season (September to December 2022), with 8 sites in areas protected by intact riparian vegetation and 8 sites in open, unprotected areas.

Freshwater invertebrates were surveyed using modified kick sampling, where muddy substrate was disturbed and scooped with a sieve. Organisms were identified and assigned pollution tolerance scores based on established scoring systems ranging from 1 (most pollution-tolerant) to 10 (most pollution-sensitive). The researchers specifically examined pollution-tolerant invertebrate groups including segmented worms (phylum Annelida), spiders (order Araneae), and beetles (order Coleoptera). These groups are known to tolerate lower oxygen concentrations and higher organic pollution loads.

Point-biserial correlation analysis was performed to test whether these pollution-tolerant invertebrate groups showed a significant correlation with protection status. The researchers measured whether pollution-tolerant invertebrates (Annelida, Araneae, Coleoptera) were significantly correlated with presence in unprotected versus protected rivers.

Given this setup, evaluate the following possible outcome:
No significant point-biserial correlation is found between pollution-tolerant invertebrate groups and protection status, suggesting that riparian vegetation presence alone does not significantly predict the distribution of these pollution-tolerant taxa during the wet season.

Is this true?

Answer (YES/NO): NO